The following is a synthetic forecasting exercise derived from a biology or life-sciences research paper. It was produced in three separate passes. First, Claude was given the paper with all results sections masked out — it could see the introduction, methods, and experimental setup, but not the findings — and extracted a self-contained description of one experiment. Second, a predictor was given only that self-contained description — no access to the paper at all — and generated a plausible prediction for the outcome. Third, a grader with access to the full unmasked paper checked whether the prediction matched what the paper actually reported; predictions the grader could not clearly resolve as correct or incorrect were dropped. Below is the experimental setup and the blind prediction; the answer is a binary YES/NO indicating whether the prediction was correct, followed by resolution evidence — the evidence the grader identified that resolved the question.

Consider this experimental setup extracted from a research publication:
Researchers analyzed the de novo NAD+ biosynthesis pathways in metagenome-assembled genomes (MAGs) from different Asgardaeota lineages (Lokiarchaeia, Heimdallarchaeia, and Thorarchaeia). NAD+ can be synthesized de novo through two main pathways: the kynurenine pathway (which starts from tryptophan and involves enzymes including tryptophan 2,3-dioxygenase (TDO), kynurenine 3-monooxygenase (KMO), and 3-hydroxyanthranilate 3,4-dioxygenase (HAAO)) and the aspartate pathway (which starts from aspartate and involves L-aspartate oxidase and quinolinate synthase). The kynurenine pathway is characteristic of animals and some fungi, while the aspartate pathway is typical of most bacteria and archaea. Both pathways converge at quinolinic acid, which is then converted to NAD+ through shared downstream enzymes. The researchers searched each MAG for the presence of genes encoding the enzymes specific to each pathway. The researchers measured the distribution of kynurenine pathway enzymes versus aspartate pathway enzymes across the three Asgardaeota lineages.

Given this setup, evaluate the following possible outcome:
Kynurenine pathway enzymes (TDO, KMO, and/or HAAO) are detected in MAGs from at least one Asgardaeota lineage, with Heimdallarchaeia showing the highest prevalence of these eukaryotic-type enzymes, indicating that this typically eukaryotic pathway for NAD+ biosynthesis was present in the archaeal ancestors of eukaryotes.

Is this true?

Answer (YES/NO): YES